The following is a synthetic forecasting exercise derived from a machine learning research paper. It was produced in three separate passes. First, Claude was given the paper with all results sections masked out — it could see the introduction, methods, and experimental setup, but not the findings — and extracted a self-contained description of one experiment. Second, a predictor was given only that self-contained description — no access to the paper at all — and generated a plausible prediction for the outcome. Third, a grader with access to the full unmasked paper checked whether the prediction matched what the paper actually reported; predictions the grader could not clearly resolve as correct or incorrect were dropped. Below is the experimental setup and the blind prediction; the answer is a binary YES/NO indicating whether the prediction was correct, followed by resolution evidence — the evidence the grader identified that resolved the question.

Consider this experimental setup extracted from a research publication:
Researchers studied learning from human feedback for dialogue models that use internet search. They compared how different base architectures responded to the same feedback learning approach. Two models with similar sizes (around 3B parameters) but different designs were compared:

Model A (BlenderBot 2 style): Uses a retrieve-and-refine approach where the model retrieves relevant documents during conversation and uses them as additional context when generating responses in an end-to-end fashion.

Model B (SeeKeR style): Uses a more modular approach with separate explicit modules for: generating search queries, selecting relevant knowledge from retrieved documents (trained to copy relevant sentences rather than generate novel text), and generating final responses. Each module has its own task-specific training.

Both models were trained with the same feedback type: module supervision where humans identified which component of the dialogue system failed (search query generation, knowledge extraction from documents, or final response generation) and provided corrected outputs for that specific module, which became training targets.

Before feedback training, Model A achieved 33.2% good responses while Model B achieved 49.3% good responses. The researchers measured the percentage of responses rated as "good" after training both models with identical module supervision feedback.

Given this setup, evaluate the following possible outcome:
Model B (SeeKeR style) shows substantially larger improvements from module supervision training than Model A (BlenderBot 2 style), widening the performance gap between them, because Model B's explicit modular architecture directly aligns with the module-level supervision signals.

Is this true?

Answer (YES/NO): NO